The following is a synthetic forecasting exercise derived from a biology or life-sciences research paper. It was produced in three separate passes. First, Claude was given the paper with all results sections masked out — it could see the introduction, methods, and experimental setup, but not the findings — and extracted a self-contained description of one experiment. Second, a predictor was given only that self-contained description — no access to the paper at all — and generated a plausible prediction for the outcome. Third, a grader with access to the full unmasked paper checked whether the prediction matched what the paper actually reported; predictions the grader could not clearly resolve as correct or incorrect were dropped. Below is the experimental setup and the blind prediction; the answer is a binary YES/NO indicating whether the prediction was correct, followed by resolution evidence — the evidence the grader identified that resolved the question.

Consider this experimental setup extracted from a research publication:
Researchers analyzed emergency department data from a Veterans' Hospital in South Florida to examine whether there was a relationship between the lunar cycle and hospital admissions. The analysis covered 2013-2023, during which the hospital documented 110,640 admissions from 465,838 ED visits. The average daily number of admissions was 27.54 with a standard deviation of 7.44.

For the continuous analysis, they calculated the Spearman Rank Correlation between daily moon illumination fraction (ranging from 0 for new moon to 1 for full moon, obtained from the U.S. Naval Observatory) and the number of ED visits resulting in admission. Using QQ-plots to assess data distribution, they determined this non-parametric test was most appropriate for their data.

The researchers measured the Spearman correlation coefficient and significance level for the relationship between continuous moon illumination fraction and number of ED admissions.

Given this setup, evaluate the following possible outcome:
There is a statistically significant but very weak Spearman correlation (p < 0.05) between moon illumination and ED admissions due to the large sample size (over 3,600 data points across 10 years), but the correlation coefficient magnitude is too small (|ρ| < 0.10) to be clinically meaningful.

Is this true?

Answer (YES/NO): NO